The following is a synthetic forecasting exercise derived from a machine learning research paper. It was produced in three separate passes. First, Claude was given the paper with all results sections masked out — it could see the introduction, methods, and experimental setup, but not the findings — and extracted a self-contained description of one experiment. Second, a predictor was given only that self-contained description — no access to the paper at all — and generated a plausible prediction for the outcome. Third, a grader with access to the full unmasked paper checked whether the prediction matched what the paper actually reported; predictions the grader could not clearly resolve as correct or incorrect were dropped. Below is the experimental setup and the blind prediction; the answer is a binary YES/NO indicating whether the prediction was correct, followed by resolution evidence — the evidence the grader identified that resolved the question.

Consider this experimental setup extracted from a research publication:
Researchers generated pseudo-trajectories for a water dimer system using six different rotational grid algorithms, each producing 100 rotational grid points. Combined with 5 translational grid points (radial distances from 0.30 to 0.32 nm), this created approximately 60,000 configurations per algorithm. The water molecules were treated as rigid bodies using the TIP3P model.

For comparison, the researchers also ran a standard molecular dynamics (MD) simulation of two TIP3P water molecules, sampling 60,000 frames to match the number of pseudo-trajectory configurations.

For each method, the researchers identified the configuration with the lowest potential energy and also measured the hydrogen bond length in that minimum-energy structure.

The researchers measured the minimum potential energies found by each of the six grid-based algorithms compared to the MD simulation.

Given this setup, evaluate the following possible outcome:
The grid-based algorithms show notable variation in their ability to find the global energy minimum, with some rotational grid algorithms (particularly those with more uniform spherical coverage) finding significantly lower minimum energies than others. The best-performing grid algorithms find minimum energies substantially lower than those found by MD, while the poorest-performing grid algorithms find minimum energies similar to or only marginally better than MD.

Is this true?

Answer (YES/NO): NO